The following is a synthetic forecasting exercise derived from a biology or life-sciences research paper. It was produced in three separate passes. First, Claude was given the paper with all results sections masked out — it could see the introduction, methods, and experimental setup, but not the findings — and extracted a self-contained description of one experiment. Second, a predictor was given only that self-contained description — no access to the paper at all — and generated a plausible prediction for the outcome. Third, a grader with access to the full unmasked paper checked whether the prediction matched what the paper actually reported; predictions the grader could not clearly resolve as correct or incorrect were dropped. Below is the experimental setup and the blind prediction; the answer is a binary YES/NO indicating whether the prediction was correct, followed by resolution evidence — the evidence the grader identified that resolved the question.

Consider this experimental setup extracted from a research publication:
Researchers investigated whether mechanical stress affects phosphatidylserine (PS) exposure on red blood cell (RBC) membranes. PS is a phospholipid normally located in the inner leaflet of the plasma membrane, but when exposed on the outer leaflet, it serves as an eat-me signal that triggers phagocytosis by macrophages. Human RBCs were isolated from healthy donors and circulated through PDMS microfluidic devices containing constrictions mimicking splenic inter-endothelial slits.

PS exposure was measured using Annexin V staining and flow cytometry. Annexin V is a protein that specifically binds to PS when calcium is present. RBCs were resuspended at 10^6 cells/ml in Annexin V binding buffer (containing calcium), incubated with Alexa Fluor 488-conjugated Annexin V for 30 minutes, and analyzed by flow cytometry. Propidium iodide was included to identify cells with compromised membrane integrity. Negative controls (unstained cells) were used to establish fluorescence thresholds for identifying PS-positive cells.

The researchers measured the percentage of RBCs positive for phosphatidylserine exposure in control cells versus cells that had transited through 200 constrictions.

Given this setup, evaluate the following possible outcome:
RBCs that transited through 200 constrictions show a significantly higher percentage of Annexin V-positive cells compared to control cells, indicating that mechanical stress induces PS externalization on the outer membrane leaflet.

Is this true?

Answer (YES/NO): NO